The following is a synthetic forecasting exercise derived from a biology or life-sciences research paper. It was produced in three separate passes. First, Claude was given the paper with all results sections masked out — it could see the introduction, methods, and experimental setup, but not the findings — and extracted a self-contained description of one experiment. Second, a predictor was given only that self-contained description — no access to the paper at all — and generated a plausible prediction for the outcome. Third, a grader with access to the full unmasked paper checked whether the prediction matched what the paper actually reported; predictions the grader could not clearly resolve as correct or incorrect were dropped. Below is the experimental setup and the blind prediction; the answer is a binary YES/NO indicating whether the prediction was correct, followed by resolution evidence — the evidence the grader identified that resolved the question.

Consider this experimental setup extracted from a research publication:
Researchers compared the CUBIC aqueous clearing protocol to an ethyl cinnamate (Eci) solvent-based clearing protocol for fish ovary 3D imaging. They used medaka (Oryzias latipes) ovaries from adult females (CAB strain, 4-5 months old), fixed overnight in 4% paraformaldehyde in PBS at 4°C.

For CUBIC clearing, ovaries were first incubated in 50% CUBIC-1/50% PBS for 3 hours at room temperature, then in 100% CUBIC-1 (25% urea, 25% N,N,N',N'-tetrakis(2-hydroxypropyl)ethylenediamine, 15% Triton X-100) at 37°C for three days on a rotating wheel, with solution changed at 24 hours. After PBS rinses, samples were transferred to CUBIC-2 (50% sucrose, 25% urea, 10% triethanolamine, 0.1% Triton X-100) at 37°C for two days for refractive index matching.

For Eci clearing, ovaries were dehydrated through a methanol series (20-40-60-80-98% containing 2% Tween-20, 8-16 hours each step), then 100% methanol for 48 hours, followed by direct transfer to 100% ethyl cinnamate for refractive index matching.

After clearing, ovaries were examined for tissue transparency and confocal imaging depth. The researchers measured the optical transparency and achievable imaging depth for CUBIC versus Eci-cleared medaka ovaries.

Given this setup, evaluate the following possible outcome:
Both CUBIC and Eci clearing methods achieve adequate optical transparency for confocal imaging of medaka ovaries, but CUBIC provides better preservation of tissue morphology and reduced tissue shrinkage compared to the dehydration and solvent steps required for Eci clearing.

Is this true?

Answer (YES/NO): NO